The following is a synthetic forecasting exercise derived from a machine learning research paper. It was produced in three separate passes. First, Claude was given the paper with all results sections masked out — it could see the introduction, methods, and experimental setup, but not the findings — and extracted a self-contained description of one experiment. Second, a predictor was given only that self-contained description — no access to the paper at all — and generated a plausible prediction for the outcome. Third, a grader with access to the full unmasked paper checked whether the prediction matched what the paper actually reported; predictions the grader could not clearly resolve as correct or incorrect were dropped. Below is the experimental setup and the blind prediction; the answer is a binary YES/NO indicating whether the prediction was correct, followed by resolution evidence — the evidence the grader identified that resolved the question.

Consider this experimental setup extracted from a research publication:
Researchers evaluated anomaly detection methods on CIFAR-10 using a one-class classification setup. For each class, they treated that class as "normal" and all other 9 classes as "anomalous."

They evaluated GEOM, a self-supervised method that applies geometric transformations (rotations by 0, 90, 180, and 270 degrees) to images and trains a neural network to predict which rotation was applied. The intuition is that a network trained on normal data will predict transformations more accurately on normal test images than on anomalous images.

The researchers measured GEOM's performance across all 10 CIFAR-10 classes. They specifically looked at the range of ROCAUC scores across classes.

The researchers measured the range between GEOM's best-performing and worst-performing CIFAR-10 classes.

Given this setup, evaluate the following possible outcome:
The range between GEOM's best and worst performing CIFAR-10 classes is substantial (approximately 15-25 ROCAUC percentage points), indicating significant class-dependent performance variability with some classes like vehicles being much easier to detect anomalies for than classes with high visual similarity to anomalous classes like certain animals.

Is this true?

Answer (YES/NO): YES